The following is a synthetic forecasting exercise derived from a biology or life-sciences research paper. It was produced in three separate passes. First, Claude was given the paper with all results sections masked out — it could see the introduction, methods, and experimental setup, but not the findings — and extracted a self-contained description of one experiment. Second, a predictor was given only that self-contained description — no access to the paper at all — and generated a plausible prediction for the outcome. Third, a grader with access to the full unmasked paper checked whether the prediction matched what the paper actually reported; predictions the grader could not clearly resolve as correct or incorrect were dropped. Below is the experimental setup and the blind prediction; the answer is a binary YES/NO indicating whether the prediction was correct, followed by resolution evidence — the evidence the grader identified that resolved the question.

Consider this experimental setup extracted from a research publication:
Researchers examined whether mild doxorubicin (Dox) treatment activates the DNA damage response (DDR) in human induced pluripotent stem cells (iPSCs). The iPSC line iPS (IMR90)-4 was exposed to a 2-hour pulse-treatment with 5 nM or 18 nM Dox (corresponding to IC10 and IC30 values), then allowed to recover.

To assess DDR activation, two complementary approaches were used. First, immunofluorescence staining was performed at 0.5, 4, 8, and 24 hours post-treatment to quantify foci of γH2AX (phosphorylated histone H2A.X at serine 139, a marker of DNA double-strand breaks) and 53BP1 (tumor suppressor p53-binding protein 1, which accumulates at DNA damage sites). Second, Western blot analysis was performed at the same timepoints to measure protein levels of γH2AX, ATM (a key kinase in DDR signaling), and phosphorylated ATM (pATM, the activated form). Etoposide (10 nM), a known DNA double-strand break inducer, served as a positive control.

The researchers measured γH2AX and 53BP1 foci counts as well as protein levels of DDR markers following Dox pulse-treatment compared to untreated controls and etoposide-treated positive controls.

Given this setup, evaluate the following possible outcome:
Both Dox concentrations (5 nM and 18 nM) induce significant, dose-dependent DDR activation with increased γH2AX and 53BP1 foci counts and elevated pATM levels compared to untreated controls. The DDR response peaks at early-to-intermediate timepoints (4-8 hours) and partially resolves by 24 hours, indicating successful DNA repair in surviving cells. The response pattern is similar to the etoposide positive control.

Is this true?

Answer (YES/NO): NO